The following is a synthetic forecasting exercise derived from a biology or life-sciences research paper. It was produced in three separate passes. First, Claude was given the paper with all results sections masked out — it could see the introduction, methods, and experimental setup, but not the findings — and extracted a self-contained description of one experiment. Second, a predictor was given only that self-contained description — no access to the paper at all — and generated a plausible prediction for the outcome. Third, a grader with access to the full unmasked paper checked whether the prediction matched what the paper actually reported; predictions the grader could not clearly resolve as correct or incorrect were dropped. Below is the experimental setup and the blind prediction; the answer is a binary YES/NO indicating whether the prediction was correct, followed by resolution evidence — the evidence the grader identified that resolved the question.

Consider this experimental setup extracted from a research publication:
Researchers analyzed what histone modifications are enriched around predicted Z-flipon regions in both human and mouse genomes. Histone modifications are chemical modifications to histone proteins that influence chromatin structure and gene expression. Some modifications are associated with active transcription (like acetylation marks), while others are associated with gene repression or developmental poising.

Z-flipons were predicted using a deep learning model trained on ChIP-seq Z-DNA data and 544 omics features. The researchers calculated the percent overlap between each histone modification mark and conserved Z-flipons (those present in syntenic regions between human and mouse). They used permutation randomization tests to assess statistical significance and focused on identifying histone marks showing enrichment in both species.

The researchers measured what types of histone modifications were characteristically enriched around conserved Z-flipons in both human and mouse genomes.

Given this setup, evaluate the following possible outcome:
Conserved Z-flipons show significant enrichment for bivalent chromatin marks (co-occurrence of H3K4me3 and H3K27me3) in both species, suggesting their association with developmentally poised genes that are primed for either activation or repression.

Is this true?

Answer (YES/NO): NO